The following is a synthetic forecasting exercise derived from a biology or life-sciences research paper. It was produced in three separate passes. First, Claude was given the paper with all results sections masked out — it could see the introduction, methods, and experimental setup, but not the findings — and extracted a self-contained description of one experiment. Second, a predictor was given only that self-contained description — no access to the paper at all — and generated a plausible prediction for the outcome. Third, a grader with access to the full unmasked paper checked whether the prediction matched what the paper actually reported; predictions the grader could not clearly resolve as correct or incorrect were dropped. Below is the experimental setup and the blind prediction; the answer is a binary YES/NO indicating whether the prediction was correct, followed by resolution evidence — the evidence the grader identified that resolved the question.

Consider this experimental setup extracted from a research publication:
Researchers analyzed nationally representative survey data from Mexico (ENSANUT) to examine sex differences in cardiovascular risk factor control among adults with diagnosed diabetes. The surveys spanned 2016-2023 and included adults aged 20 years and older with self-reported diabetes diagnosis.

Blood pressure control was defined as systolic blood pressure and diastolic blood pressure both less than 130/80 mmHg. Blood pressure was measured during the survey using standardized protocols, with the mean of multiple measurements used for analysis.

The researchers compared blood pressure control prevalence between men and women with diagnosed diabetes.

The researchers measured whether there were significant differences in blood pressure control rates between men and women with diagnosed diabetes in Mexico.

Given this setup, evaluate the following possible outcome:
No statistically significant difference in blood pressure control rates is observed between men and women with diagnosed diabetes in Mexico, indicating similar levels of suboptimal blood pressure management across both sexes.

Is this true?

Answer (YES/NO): NO